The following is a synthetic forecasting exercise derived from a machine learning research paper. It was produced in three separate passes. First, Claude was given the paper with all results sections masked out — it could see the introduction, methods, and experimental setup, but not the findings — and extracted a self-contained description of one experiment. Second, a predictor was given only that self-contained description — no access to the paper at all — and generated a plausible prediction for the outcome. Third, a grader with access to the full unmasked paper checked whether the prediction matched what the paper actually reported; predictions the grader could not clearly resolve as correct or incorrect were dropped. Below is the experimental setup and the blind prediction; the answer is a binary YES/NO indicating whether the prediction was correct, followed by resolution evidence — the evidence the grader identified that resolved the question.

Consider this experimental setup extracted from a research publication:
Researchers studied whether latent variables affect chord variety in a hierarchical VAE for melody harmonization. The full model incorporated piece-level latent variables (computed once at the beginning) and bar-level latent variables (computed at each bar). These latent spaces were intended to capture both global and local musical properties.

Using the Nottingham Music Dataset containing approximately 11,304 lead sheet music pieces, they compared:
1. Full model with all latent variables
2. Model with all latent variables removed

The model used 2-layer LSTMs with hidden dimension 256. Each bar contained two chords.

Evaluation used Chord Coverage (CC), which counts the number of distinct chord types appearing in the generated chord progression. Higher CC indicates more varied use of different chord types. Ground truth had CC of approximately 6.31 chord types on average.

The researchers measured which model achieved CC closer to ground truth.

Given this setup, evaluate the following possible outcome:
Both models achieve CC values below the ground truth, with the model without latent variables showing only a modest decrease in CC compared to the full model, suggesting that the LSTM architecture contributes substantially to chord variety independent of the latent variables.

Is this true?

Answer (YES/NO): NO